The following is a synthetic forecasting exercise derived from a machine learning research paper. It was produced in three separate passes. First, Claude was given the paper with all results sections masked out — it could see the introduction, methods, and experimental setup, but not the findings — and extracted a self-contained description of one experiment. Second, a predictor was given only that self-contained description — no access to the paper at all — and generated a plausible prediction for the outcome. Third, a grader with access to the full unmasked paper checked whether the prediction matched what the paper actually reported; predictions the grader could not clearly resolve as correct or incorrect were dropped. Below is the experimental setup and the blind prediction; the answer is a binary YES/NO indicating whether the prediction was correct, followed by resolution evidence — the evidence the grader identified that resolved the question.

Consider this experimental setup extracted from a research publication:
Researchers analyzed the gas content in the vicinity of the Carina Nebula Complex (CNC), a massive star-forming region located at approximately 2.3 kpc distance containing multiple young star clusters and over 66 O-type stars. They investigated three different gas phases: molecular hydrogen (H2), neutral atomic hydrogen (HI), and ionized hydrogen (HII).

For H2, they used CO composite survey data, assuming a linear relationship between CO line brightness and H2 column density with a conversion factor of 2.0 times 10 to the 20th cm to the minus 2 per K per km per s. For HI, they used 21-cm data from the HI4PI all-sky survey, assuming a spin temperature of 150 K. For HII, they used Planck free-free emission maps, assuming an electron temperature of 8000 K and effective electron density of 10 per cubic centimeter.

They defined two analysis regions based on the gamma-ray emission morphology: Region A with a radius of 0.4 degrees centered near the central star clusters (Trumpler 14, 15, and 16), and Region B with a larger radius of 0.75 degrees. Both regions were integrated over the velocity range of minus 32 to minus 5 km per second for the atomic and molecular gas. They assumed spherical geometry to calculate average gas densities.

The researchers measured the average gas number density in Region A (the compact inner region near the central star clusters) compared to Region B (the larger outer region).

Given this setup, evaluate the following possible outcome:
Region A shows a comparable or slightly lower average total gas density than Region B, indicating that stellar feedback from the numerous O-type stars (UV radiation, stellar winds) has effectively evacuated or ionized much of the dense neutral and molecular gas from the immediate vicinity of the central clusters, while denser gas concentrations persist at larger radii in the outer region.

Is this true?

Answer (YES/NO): NO